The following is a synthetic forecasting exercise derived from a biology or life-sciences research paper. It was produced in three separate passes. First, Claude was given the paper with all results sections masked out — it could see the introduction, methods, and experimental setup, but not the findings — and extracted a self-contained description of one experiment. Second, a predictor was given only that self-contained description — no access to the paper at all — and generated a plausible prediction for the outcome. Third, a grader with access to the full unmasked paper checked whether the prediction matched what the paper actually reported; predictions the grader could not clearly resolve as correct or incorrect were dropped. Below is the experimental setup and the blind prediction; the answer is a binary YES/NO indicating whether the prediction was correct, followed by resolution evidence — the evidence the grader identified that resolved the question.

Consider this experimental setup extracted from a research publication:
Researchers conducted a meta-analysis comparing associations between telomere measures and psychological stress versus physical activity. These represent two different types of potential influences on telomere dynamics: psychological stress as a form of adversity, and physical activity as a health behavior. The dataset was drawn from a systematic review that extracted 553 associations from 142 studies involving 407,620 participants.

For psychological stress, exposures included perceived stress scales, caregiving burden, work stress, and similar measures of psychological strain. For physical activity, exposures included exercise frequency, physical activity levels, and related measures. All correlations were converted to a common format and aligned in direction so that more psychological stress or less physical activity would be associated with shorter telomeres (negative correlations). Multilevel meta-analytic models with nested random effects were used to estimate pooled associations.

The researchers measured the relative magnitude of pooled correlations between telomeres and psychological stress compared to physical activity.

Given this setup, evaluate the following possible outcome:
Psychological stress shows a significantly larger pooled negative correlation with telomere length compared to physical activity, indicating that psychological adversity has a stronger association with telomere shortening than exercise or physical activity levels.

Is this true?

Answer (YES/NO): NO